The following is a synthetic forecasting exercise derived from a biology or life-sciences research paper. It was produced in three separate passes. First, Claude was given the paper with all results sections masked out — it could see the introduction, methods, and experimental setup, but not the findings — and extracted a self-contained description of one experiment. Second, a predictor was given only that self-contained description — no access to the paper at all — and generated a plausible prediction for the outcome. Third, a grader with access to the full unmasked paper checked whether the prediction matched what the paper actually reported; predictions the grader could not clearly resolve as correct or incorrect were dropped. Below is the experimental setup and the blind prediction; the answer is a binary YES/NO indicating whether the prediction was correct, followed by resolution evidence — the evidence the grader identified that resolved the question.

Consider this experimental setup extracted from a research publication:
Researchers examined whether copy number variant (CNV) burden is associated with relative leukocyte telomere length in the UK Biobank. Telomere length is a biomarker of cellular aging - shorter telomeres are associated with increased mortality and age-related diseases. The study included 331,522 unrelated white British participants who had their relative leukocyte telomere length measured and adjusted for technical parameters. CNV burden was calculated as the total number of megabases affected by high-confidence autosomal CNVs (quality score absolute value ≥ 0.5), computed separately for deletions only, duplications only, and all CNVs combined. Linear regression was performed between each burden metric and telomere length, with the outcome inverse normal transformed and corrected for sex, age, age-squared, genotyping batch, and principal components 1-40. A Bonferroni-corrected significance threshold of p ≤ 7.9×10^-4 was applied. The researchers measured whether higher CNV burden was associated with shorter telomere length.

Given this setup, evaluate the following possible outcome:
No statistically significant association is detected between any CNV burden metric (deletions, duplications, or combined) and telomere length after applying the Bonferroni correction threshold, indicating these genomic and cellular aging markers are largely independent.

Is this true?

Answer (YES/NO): YES